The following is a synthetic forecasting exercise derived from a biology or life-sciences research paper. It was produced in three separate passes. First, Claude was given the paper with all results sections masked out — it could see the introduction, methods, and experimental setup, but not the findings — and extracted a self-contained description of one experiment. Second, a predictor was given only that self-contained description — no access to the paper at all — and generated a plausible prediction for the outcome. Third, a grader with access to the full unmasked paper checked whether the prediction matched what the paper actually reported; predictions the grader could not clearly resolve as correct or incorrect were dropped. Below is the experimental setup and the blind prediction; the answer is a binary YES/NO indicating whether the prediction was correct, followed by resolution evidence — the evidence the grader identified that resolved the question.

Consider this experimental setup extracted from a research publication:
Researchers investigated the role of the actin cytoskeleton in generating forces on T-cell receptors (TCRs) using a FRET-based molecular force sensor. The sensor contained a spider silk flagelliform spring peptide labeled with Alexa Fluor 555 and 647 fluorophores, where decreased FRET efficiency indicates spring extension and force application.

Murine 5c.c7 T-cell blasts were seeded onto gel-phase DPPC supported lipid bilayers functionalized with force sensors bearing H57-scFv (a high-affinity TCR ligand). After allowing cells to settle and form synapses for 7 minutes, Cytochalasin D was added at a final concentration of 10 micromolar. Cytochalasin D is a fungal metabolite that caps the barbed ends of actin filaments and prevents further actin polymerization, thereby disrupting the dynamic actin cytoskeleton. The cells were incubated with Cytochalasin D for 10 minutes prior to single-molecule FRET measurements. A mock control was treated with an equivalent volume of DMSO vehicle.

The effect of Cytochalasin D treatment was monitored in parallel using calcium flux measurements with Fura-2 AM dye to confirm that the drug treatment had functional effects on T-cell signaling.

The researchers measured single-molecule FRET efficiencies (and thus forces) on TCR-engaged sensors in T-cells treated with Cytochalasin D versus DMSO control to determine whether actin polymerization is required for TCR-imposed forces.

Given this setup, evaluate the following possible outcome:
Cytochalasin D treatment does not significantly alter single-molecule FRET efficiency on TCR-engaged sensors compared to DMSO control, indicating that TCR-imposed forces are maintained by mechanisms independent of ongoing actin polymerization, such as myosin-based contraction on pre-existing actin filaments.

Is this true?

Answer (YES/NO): NO